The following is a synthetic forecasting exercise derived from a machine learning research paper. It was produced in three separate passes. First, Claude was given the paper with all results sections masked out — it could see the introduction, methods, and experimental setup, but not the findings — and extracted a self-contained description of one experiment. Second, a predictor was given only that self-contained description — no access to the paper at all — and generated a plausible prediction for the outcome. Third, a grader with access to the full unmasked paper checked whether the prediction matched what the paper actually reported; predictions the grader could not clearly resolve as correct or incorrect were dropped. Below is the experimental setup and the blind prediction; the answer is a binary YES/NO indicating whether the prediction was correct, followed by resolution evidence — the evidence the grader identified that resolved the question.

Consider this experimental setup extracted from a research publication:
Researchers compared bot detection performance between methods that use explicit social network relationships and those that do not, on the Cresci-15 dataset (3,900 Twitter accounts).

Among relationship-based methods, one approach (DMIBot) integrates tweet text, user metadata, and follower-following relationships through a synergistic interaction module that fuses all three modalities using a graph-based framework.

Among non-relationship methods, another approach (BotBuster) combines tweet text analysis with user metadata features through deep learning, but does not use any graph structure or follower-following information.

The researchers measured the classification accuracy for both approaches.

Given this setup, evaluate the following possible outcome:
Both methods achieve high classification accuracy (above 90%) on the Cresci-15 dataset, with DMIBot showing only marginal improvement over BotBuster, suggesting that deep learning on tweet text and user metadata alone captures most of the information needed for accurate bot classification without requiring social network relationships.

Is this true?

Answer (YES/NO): YES